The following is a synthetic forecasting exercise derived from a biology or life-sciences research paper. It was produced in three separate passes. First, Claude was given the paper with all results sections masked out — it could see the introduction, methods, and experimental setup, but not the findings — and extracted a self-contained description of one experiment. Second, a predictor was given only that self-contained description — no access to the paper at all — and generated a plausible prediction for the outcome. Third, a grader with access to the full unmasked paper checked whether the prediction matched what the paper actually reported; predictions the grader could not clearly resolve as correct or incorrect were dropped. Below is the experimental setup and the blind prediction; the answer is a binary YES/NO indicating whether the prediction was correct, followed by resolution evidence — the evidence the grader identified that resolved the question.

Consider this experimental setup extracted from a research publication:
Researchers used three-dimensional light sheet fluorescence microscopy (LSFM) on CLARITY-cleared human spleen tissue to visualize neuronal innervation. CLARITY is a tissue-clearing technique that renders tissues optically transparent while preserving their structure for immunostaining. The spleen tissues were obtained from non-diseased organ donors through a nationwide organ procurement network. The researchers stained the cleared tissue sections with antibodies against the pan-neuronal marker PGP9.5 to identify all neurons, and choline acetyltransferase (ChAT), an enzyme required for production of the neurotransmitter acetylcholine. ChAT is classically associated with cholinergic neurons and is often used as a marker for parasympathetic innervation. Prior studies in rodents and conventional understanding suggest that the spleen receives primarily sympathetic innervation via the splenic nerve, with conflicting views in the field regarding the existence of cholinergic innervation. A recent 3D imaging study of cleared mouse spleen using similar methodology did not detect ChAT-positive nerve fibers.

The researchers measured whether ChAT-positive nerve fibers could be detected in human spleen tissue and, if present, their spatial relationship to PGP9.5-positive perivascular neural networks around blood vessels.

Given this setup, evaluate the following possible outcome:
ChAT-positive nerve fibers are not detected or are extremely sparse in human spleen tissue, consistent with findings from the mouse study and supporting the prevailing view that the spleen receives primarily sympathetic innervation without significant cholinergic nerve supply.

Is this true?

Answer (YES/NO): NO